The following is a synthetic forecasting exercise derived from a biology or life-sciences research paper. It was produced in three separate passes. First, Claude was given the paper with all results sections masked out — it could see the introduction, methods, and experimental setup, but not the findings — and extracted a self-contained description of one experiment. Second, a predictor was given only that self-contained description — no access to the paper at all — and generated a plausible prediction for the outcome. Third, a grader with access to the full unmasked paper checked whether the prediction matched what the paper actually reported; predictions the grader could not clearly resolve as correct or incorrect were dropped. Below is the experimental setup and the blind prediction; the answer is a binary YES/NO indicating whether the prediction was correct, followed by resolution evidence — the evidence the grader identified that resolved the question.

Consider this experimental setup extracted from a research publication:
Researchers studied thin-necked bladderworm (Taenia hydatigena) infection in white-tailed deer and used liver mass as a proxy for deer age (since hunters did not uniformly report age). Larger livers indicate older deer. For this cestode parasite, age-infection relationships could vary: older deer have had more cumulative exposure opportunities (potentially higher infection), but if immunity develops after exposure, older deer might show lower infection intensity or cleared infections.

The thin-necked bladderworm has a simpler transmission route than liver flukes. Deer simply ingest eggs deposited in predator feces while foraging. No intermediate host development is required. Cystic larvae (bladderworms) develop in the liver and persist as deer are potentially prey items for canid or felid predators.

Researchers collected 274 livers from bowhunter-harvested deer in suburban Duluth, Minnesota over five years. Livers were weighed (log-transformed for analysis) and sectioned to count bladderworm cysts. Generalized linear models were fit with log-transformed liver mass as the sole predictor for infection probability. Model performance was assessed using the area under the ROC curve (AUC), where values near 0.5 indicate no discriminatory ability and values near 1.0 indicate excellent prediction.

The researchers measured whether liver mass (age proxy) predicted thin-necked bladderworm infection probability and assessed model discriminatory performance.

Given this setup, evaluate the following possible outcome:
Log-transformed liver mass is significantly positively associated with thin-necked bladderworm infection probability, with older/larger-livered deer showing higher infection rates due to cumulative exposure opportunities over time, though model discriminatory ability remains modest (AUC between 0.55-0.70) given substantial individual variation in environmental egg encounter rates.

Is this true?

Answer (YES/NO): YES